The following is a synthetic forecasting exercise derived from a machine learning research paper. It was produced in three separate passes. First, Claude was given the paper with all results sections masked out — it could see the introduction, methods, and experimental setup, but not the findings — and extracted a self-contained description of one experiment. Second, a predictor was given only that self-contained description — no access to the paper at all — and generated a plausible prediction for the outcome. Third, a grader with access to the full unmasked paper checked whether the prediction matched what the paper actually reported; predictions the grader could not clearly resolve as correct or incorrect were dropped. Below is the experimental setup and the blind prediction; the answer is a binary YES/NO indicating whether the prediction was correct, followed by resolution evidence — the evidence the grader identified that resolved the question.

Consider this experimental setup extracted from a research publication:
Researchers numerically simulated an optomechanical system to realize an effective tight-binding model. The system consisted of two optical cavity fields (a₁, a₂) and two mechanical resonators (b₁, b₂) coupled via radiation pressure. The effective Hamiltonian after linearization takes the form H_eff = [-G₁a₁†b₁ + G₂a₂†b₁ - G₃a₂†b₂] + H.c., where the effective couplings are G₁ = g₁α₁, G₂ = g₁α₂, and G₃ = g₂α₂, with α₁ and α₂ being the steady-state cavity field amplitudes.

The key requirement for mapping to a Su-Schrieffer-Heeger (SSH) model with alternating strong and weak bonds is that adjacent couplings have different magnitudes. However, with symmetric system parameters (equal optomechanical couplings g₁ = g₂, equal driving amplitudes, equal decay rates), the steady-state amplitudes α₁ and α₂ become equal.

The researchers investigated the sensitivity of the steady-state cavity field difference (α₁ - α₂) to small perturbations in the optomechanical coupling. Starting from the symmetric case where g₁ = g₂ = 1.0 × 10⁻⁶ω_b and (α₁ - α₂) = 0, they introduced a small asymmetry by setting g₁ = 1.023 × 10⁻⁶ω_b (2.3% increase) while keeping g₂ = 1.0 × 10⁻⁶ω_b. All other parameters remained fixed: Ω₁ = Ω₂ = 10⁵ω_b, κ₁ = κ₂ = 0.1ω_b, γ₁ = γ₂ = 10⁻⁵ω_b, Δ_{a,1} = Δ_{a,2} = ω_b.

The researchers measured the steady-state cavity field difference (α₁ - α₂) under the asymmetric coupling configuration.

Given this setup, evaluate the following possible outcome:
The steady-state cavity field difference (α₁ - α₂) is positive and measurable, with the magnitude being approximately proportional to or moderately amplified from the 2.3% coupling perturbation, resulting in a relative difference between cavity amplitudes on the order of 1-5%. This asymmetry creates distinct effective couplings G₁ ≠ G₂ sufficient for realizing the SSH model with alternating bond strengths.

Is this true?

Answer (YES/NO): NO